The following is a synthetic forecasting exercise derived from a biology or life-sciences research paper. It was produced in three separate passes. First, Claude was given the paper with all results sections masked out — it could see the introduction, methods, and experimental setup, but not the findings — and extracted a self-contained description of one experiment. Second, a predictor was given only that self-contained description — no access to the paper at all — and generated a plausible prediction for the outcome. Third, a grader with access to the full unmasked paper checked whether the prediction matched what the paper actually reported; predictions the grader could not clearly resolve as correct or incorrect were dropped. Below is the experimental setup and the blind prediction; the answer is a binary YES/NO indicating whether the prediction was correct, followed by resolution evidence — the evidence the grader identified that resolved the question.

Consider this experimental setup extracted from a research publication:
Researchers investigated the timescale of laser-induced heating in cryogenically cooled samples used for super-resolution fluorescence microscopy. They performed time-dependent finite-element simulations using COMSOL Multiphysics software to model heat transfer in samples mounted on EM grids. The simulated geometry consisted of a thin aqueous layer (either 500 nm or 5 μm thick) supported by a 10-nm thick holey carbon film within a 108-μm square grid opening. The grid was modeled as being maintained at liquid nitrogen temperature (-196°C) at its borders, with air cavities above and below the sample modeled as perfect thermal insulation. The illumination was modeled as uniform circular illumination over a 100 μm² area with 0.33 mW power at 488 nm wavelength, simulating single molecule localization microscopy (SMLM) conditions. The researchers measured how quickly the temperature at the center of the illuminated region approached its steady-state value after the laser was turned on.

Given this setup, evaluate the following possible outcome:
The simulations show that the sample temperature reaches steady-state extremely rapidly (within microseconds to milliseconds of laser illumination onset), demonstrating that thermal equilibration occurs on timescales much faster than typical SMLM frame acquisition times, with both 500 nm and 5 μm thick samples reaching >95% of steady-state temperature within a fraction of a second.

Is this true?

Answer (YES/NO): NO